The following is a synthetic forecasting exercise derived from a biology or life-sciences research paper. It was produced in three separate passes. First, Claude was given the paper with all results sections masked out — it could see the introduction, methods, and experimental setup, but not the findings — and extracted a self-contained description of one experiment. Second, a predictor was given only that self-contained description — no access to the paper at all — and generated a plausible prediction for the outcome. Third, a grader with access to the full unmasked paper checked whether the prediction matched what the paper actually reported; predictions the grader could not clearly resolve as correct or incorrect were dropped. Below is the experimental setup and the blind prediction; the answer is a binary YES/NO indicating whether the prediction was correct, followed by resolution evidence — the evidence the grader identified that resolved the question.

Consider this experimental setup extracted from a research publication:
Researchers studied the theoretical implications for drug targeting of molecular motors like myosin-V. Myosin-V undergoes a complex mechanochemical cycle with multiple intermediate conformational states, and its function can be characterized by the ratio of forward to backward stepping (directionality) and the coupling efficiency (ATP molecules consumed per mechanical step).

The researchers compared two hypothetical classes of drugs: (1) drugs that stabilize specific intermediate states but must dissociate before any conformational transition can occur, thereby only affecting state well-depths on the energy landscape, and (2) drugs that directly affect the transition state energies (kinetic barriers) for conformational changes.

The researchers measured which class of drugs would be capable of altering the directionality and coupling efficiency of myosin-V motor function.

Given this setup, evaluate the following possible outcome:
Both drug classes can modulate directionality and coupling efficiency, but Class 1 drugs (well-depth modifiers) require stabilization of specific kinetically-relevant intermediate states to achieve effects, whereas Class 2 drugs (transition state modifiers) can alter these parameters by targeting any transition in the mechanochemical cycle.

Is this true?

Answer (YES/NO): NO